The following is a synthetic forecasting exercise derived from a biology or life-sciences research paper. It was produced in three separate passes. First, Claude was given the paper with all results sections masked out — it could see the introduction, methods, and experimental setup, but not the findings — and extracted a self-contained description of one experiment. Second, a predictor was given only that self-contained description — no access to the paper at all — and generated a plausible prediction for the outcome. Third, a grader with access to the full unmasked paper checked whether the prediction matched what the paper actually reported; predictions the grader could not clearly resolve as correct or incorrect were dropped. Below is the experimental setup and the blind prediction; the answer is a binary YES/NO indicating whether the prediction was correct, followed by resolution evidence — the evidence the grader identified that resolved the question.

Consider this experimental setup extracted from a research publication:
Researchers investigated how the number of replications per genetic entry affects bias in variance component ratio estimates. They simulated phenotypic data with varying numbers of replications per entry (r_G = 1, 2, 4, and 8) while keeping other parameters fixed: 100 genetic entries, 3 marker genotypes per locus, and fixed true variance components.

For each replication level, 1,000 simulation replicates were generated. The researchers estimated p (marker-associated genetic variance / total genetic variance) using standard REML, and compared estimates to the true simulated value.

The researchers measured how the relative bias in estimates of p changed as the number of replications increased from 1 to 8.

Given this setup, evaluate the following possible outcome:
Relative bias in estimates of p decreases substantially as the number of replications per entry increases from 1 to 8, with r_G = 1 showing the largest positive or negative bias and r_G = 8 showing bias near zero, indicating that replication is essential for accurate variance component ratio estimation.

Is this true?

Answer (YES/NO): NO